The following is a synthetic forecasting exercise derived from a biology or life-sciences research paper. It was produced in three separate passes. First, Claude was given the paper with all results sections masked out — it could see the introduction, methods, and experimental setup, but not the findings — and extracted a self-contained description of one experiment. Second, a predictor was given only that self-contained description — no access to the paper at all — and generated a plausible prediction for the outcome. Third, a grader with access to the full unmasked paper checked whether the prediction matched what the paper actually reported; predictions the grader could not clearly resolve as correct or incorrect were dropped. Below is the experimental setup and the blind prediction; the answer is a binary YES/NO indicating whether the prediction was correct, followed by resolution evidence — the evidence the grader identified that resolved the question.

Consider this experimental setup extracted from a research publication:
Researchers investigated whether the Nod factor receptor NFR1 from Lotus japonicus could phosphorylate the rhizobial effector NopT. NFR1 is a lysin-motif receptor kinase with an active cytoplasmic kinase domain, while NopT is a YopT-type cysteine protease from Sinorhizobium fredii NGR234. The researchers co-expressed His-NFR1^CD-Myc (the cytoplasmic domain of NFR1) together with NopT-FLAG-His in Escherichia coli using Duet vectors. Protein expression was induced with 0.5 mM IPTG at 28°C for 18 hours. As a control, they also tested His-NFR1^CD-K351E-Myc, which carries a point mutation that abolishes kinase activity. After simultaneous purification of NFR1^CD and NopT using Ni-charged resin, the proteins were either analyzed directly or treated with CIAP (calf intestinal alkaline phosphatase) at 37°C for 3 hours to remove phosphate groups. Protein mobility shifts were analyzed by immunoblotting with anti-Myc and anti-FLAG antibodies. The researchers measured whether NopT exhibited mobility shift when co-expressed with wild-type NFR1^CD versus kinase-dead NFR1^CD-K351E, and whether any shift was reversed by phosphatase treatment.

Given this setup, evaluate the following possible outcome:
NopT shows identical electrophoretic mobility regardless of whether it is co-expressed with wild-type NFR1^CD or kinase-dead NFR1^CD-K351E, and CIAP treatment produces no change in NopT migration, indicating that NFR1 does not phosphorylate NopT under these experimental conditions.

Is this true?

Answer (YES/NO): NO